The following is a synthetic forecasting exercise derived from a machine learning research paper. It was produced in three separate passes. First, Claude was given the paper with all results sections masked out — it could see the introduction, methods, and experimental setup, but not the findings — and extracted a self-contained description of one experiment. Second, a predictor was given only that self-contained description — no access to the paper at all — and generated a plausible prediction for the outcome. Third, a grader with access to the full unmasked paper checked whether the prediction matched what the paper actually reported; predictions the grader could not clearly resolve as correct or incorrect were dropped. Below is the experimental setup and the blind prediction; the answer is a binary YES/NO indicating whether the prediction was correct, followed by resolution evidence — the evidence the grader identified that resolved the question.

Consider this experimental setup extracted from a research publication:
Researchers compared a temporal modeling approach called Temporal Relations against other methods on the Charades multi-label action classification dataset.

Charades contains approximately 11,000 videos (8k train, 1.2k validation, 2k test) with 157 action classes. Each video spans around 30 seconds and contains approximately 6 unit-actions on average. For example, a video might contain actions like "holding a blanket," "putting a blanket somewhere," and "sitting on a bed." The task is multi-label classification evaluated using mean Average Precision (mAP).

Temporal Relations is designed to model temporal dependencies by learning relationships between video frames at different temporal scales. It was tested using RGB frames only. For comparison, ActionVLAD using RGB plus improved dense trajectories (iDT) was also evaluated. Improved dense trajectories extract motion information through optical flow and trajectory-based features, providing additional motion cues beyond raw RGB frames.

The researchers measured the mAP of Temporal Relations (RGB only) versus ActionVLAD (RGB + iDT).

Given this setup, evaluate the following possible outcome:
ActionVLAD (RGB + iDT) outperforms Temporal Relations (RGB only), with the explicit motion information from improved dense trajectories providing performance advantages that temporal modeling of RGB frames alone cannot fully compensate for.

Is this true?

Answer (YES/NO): NO